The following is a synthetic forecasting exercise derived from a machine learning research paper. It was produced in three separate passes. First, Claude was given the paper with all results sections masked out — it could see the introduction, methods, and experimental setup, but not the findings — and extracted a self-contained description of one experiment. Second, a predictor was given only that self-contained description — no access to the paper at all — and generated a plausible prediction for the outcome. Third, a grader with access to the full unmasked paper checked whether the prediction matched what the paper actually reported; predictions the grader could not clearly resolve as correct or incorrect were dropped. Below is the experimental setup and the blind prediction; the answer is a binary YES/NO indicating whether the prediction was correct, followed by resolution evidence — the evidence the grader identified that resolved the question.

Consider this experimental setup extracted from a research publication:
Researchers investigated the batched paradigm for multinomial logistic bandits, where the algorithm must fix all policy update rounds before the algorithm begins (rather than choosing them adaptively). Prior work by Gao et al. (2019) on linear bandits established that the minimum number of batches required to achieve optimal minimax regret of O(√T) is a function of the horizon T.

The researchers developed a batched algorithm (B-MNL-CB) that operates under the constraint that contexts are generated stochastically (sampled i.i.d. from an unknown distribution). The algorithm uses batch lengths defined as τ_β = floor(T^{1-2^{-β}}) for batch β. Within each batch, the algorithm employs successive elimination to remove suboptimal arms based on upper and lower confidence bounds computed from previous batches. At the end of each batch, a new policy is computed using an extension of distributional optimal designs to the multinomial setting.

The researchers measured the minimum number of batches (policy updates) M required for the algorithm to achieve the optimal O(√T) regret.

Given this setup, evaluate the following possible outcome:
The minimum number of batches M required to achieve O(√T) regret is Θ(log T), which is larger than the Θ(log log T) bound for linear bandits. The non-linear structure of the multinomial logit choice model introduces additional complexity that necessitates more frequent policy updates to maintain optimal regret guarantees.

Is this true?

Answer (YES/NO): NO